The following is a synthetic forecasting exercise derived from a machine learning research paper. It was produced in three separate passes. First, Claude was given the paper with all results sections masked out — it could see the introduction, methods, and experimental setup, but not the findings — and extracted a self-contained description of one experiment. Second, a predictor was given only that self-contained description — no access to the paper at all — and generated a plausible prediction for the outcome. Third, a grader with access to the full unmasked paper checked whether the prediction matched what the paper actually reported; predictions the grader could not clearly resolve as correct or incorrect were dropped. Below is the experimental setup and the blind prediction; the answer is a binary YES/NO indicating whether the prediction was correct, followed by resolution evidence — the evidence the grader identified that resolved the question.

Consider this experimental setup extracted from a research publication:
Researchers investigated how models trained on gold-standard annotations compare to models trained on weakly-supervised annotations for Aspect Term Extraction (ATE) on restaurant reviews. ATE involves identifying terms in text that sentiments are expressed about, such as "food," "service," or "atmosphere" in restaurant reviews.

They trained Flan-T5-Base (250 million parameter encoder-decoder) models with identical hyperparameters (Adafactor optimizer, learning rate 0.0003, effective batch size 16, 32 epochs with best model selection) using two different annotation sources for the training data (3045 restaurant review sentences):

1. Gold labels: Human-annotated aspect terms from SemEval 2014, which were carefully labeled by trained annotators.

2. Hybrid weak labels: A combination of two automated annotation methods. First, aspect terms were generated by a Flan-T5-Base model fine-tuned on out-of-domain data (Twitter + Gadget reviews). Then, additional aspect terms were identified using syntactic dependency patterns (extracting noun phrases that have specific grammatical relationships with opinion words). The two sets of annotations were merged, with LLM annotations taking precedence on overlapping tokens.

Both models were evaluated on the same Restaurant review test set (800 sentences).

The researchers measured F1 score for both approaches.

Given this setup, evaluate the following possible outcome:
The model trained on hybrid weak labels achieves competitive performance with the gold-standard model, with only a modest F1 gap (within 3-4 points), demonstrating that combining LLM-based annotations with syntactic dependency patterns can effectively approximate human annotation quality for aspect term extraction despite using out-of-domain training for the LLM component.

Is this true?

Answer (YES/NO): NO